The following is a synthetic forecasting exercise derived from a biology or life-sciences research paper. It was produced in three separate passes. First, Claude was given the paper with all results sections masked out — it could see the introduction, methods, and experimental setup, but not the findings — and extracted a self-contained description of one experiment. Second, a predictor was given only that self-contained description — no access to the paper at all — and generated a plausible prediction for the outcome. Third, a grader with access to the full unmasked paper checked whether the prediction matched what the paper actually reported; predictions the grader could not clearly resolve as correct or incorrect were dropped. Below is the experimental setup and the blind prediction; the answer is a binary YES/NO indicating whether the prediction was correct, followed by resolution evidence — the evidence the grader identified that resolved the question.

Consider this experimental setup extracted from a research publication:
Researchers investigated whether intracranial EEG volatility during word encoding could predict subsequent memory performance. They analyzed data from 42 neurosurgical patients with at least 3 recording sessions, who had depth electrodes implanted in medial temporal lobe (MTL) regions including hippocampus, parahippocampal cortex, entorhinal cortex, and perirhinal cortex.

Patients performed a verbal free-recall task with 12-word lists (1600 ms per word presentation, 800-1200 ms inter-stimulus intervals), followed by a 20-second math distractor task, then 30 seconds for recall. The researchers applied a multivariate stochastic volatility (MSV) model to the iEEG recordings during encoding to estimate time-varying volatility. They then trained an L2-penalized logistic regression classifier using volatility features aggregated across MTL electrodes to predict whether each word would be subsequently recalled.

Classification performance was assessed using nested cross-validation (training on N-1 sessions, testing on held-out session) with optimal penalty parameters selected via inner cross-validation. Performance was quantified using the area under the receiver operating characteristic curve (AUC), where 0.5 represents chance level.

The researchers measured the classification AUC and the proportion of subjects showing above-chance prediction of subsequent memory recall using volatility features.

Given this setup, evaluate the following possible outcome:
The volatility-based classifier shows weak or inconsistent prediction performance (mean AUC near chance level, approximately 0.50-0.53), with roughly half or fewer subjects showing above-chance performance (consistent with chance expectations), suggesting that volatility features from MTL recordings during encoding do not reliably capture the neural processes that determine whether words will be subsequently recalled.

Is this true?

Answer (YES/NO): NO